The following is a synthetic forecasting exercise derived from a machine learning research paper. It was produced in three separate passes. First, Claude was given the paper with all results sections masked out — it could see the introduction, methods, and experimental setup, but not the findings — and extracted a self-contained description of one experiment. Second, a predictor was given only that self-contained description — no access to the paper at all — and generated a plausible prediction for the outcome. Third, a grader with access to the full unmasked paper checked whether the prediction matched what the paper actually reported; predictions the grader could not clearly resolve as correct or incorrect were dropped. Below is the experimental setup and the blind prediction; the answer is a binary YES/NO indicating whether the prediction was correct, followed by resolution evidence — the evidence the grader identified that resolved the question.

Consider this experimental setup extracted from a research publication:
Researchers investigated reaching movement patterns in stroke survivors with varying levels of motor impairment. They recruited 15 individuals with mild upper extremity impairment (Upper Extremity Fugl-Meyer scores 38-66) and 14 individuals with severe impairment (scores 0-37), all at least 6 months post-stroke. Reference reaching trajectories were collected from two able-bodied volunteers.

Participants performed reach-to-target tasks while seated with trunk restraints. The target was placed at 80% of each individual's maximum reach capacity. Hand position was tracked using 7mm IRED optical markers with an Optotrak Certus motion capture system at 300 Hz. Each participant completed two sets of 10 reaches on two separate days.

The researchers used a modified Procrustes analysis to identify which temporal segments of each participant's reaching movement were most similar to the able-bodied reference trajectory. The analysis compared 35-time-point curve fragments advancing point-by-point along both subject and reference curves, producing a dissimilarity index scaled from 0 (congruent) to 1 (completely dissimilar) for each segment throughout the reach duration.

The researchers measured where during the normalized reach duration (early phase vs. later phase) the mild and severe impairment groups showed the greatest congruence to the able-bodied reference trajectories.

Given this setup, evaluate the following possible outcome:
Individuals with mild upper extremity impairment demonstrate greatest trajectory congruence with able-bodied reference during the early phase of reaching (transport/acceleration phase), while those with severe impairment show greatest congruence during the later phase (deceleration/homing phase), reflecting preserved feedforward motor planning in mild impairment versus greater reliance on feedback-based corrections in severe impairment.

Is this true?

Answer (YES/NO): NO